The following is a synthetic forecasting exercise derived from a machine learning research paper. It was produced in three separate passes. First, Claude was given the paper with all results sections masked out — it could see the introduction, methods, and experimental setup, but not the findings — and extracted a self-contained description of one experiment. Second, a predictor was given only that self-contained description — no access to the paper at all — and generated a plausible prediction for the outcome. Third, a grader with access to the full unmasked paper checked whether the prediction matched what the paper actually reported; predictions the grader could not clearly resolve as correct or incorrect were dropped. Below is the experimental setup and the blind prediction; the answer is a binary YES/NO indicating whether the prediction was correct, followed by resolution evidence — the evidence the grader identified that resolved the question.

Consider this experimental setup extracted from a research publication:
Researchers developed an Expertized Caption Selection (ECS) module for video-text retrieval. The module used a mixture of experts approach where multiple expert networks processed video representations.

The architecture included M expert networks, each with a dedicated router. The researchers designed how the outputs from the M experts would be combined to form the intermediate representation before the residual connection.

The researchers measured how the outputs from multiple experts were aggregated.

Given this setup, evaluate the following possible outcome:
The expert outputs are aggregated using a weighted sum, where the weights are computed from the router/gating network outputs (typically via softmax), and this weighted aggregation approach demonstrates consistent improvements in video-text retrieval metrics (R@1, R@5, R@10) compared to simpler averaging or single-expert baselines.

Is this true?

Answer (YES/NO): NO